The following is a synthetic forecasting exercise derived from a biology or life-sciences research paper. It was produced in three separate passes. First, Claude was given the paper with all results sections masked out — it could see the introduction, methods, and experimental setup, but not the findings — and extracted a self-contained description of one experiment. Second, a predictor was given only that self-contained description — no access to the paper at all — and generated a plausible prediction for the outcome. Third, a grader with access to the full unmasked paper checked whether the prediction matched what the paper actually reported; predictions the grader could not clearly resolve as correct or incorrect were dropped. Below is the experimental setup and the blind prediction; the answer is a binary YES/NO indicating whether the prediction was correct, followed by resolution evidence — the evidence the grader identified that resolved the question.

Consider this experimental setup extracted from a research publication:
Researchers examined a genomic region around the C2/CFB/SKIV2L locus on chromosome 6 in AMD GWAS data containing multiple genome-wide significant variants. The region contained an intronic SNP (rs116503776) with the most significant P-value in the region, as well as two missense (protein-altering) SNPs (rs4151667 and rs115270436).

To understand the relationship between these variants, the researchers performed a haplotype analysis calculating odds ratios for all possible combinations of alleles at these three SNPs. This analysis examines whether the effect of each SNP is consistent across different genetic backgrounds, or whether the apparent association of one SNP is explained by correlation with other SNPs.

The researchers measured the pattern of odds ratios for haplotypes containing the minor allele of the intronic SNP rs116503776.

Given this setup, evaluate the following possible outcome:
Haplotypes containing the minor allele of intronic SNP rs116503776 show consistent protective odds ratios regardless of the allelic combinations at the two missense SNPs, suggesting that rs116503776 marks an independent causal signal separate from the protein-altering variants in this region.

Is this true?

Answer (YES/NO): NO